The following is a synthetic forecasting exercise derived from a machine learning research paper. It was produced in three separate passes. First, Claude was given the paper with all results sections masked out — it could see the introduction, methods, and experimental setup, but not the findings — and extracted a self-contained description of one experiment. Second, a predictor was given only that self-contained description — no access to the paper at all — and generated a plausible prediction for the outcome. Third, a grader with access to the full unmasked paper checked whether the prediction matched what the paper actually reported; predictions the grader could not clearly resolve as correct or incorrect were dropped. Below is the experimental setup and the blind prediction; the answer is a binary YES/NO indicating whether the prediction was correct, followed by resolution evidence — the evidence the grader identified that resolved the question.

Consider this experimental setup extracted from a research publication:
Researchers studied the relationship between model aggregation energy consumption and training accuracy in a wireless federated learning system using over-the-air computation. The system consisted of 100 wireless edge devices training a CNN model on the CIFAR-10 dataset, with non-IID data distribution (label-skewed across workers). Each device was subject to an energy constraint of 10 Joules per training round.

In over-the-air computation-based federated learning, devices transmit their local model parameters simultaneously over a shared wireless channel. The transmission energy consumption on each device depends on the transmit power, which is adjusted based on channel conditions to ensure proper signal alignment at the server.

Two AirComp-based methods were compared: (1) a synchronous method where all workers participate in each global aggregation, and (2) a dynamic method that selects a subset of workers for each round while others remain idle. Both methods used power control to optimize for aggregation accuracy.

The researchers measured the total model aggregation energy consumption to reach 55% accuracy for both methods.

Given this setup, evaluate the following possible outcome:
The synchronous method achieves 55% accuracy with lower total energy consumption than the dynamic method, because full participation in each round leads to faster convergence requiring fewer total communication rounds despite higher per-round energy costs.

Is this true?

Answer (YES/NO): YES